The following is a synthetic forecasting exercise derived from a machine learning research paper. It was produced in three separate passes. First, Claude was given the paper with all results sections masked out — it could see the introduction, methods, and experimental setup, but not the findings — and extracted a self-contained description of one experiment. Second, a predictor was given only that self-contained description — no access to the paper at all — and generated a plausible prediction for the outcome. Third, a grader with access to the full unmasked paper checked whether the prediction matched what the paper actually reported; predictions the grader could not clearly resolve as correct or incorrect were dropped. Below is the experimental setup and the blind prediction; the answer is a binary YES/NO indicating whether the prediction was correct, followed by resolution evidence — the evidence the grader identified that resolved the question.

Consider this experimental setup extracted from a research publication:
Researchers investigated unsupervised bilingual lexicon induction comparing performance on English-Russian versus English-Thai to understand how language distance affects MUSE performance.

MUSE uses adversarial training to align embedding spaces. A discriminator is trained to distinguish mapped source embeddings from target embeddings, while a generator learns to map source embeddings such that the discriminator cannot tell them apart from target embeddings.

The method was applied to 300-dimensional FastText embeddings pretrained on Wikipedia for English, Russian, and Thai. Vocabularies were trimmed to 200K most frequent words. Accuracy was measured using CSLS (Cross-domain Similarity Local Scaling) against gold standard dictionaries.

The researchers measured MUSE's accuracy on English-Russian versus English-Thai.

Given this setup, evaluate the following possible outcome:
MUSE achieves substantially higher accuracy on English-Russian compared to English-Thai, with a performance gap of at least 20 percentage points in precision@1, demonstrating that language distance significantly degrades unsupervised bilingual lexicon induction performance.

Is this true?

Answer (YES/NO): YES